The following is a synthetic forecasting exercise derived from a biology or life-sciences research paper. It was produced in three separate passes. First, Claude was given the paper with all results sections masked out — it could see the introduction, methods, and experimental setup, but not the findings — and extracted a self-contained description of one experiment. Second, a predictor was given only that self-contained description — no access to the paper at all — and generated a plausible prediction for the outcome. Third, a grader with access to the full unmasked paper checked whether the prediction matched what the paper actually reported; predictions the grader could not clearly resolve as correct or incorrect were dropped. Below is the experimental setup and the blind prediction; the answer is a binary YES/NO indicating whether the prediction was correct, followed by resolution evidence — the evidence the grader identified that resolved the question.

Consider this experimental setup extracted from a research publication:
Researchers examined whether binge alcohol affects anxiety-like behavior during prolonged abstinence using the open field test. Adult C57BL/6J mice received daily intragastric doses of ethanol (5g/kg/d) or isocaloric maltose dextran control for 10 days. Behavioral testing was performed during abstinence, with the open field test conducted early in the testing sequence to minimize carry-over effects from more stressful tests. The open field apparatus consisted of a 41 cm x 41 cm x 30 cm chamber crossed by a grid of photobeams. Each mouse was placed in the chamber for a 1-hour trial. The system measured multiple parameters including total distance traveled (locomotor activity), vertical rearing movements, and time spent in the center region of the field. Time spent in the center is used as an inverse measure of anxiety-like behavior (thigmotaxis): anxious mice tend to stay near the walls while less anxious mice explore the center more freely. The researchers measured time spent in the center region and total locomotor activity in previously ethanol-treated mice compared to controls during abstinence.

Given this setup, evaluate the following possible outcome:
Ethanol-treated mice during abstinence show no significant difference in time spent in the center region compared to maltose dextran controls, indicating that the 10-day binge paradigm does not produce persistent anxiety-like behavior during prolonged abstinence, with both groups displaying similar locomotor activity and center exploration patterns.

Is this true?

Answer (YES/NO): NO